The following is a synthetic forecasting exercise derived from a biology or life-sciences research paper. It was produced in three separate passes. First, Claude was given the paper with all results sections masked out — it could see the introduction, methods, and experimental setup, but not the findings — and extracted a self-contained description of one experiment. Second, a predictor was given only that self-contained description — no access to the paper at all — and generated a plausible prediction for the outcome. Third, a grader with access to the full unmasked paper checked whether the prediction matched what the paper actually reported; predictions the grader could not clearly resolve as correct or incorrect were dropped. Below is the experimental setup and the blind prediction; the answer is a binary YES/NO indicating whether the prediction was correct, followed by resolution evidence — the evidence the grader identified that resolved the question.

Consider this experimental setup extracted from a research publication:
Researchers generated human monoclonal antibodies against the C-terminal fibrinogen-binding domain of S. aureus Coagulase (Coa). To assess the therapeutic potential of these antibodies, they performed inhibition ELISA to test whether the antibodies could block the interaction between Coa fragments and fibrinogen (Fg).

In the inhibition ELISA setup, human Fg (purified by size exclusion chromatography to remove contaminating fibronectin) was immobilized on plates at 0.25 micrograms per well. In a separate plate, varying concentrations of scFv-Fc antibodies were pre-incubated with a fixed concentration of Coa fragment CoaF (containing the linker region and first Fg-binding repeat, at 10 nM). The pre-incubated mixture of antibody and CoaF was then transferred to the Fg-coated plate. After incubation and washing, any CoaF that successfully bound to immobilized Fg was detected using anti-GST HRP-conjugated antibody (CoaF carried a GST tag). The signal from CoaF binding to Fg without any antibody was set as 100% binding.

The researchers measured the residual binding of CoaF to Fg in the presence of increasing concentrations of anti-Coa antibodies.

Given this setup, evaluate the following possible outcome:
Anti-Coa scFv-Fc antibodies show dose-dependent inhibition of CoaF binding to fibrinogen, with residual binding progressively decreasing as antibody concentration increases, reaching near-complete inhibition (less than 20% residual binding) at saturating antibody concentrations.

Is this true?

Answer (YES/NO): NO